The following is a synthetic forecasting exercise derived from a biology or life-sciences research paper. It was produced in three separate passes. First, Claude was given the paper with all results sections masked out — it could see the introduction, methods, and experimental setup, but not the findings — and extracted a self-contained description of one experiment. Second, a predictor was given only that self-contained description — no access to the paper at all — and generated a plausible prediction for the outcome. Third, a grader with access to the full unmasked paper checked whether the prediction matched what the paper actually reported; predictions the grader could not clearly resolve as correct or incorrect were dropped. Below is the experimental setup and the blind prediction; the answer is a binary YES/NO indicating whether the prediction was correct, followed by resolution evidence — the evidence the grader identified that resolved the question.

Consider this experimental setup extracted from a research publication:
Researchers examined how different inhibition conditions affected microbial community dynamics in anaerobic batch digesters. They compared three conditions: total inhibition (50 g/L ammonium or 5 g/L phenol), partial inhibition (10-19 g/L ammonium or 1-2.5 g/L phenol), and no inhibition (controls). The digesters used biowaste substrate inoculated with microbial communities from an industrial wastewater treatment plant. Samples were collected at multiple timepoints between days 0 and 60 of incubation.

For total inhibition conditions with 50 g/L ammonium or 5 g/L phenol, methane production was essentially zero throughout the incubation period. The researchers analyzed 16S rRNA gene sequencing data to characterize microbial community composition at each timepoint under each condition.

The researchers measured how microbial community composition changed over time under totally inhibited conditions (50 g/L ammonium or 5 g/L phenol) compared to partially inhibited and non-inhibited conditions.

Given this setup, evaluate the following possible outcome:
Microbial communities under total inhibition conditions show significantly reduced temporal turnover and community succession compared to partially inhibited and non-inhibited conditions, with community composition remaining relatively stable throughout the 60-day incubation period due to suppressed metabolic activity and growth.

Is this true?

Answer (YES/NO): YES